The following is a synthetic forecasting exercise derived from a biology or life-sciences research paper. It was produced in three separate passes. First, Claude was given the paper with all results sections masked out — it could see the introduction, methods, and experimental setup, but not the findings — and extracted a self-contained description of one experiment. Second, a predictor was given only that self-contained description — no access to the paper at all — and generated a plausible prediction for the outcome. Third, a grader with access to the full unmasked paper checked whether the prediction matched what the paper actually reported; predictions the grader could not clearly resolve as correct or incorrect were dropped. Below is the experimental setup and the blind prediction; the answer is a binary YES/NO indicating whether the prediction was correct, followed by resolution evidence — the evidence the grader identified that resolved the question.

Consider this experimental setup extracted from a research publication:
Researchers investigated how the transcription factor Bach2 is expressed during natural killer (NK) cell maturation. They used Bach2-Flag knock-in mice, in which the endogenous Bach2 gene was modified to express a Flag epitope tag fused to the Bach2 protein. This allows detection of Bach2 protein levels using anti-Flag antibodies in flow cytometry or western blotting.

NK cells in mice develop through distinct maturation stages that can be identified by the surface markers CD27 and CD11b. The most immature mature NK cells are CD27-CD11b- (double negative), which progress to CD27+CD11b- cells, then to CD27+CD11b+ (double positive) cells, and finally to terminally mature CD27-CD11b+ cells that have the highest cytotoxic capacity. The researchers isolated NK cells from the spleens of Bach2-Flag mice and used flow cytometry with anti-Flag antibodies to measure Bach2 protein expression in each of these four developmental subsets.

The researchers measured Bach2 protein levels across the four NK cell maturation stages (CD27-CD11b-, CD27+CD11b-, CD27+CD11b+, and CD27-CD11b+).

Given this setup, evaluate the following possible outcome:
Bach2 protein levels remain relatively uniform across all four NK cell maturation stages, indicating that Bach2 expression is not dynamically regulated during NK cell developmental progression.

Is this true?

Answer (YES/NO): NO